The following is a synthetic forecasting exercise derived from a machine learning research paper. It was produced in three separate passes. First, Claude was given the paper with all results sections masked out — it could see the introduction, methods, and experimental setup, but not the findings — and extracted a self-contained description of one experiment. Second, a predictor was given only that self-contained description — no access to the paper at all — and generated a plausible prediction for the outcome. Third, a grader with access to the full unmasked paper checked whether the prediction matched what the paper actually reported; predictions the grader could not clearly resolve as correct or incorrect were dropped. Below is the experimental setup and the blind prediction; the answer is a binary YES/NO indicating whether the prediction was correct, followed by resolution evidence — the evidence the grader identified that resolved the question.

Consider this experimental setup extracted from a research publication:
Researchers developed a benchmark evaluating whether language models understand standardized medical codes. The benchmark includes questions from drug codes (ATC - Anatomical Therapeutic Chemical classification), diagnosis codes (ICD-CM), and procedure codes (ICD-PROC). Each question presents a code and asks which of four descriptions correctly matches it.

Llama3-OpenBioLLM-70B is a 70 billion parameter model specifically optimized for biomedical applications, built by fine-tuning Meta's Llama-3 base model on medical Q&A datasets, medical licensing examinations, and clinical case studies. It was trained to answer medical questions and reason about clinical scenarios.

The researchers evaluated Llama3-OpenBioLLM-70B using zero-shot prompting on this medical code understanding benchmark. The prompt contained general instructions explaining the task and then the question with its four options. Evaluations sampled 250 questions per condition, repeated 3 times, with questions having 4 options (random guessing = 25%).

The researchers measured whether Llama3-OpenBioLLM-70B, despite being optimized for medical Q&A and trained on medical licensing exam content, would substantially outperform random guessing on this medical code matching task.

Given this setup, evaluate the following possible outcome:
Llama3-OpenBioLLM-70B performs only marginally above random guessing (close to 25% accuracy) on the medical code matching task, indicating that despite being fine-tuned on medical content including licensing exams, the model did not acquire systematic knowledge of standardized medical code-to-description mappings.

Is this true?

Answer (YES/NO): YES